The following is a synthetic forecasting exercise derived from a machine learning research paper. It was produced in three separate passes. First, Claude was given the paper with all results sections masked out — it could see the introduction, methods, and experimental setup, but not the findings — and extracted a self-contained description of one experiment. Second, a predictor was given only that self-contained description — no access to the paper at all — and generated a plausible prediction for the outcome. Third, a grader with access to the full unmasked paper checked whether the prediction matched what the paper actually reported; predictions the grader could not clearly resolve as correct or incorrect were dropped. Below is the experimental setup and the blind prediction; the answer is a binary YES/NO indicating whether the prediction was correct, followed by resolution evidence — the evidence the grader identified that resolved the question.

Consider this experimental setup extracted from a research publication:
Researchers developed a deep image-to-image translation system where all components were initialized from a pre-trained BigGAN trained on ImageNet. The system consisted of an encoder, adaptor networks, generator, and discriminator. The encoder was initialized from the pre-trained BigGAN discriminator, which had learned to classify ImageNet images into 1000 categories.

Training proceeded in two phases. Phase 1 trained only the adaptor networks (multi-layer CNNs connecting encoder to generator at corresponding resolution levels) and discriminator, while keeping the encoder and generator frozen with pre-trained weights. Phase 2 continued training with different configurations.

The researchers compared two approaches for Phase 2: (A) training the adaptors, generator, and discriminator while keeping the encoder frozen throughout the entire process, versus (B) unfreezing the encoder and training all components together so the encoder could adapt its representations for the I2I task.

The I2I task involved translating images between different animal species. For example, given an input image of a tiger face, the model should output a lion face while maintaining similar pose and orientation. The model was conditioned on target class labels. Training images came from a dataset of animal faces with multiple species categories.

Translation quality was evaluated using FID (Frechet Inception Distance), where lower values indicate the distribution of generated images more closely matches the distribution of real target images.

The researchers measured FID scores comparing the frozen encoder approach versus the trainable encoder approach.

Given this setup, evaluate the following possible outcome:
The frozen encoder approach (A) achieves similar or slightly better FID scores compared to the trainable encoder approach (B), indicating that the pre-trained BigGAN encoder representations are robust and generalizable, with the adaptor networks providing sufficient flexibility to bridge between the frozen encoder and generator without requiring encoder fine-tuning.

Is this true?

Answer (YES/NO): YES